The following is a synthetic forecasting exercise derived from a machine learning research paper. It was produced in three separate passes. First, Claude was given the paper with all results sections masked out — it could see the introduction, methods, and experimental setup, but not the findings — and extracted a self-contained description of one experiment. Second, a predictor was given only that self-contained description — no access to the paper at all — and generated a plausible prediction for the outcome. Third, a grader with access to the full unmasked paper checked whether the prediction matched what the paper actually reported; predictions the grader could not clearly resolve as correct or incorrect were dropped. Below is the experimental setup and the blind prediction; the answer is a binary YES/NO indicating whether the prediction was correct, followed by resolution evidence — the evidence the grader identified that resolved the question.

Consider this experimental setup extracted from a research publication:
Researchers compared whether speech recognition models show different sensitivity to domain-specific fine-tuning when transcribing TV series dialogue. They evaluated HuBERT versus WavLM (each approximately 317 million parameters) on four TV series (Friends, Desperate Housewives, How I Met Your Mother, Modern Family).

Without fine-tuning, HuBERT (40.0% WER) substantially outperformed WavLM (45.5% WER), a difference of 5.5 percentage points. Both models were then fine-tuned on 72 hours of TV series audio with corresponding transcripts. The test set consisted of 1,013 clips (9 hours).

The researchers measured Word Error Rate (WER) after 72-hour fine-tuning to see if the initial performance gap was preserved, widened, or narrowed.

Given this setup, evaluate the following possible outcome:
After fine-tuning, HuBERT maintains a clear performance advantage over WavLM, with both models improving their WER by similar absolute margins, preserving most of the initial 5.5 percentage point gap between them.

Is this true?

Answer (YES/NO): NO